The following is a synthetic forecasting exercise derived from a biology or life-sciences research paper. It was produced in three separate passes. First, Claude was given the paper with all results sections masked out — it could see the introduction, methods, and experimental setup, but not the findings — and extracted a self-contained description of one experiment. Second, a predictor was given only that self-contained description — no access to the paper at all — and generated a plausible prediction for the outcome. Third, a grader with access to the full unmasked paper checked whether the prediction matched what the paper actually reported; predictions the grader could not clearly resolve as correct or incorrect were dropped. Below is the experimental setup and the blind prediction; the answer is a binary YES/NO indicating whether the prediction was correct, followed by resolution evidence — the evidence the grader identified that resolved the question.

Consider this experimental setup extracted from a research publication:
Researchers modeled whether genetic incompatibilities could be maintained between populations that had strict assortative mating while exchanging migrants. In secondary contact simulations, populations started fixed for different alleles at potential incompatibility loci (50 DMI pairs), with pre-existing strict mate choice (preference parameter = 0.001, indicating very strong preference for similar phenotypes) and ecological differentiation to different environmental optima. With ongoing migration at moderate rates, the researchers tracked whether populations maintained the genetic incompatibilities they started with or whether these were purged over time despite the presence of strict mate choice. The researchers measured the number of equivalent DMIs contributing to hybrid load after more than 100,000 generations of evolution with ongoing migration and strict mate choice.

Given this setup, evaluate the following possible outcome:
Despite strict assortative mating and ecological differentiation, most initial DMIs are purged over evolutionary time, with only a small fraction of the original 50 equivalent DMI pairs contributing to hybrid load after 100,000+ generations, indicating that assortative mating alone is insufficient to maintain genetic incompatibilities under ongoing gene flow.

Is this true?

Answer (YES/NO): YES